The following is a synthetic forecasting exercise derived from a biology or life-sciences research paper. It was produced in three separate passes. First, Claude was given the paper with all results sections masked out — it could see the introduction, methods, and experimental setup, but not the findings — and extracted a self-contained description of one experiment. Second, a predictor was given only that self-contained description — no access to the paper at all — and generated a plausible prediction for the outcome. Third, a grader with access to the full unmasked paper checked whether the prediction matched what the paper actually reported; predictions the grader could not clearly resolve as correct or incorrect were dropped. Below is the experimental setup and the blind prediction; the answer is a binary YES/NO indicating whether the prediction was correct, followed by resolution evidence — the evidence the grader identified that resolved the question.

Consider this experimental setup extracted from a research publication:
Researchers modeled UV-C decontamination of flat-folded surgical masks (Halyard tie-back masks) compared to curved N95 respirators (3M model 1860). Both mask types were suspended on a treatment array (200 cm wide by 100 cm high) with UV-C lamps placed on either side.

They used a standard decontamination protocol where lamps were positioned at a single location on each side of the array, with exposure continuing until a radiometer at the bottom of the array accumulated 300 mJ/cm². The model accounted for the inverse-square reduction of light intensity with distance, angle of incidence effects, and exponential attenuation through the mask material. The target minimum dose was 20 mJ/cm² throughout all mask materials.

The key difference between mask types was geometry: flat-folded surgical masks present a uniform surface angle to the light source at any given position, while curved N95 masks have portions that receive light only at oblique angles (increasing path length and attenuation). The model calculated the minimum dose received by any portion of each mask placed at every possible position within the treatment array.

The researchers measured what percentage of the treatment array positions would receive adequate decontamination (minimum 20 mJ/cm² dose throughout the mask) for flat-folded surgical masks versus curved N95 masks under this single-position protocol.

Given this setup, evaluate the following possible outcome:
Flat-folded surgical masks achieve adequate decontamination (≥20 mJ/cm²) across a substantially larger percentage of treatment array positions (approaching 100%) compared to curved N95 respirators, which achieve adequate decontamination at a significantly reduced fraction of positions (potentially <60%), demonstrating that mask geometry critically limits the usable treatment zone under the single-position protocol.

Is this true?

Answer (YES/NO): NO